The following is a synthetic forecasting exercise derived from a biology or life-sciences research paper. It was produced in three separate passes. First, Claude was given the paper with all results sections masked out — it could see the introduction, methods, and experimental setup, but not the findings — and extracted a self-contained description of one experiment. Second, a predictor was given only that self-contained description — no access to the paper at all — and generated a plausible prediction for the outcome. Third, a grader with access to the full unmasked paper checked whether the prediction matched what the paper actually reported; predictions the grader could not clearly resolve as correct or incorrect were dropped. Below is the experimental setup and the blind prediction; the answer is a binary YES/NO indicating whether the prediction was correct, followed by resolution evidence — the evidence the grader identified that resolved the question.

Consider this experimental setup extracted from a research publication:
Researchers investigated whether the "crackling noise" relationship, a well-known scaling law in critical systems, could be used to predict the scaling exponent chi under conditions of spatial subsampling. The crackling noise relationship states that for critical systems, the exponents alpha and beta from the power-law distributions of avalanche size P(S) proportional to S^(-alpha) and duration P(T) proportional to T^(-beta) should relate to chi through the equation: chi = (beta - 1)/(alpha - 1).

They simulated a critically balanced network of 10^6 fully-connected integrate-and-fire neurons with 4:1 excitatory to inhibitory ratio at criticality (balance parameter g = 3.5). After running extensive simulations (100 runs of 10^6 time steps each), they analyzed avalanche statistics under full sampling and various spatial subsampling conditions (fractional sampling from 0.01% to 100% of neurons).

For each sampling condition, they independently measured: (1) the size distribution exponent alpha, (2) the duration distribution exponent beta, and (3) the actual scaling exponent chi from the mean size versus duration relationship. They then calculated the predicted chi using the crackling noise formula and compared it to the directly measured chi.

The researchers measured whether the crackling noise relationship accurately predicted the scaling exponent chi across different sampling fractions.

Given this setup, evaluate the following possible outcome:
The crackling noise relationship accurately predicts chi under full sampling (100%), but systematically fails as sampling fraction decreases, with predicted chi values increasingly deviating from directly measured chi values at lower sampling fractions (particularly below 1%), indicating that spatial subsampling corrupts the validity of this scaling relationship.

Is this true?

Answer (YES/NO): YES